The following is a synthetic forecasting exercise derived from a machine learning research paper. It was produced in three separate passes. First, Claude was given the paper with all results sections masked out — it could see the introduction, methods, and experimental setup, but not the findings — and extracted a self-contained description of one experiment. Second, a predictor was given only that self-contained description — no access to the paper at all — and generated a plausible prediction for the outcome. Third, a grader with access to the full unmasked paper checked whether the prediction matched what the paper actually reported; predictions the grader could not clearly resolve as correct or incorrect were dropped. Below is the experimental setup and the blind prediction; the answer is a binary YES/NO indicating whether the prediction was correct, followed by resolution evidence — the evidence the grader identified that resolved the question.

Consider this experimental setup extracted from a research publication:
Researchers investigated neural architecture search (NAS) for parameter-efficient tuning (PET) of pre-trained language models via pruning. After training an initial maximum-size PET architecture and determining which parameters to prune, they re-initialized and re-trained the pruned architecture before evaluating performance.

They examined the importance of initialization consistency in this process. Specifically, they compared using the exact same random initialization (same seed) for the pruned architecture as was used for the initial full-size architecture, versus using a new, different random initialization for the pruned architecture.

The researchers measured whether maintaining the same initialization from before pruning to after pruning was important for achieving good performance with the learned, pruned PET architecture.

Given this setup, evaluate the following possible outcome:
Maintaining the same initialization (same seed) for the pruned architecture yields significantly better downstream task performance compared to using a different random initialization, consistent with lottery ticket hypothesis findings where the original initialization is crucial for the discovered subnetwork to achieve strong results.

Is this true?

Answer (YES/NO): YES